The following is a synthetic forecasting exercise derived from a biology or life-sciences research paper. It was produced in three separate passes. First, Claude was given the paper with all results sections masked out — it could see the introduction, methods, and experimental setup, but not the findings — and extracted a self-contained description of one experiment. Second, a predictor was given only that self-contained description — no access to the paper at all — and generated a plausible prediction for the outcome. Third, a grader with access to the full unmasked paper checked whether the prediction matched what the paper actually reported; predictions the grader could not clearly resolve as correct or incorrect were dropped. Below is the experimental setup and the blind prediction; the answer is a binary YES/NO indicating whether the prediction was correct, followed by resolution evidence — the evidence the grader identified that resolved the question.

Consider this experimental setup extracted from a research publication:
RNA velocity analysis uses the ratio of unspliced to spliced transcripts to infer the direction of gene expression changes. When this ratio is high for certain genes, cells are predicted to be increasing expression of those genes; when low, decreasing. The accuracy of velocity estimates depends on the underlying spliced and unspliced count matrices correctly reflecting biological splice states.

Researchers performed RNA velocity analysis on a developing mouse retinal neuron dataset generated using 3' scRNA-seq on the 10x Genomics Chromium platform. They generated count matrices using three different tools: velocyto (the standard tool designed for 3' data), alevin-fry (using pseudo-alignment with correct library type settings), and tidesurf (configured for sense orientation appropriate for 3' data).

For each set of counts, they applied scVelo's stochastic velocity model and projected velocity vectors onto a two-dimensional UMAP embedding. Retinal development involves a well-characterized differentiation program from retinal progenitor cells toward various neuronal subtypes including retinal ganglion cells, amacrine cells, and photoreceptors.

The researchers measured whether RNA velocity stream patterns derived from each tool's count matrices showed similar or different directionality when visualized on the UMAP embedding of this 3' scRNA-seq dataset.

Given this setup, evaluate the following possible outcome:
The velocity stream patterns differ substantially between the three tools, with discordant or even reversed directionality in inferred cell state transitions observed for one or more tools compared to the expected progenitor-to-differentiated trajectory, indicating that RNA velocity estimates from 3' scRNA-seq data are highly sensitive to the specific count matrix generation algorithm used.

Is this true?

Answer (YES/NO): NO